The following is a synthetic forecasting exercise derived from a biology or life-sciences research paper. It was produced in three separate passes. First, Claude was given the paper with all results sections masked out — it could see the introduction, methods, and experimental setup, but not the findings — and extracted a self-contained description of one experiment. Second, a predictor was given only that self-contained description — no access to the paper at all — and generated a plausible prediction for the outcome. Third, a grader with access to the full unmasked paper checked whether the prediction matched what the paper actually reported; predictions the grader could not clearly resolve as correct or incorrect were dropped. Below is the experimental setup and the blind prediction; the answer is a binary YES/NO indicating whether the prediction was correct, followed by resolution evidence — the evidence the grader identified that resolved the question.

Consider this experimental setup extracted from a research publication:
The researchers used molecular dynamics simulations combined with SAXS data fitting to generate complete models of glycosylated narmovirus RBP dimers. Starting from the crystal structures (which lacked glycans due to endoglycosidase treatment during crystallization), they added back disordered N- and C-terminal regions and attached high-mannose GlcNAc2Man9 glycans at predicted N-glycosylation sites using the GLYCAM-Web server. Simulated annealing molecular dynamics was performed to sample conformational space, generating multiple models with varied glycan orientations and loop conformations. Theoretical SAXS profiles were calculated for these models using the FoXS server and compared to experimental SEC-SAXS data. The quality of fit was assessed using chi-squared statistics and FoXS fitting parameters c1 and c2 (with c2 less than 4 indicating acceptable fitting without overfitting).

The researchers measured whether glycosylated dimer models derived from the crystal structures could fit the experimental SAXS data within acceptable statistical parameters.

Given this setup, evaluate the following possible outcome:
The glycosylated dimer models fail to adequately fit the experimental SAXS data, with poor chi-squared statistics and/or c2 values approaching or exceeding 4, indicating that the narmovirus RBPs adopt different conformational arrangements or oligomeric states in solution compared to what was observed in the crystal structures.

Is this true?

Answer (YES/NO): NO